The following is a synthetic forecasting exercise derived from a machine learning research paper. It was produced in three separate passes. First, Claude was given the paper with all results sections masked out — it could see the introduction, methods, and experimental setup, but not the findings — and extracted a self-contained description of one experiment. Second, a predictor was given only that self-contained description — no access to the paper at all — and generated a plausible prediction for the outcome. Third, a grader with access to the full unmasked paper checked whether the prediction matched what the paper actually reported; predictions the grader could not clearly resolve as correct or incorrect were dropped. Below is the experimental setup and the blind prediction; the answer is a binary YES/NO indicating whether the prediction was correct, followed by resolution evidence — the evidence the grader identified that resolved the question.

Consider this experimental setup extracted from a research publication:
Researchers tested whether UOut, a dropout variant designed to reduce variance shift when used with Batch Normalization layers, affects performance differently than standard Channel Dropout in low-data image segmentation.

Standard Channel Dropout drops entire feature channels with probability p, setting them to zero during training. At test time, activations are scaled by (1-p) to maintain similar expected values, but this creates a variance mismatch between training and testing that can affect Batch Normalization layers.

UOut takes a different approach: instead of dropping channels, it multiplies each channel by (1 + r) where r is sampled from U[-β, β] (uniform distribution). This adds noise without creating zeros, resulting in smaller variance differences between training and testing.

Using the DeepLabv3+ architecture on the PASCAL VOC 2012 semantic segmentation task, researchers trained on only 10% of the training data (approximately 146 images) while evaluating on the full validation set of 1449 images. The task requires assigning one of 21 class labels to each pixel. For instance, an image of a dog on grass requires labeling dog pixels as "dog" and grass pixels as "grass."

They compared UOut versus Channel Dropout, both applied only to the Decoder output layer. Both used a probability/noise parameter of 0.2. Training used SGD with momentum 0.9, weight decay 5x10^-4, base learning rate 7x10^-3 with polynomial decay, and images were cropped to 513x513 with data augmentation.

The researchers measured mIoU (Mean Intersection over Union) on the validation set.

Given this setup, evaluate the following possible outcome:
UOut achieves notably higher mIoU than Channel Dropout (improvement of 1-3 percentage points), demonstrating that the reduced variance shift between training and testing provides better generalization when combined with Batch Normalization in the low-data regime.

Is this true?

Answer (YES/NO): NO